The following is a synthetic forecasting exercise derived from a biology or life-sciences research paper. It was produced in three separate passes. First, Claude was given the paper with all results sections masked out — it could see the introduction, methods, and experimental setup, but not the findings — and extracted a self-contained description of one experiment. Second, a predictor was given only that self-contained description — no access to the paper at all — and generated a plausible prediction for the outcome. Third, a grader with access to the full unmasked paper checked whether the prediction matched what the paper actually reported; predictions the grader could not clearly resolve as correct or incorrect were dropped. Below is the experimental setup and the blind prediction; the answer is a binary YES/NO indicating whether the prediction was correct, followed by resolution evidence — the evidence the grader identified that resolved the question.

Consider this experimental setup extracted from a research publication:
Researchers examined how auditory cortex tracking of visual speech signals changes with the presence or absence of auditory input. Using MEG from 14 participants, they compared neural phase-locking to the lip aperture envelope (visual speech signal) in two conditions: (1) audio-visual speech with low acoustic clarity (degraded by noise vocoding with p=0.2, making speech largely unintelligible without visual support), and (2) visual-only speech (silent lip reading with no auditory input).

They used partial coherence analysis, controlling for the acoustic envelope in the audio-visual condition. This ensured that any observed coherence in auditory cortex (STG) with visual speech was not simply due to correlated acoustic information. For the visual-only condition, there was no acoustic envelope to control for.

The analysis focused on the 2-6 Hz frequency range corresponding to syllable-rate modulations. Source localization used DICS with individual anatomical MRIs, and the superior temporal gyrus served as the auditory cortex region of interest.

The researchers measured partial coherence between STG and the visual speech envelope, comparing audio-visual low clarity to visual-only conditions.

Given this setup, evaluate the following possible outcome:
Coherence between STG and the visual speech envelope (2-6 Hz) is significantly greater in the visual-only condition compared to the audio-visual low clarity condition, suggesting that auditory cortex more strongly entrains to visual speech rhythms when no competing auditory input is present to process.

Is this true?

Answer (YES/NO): YES